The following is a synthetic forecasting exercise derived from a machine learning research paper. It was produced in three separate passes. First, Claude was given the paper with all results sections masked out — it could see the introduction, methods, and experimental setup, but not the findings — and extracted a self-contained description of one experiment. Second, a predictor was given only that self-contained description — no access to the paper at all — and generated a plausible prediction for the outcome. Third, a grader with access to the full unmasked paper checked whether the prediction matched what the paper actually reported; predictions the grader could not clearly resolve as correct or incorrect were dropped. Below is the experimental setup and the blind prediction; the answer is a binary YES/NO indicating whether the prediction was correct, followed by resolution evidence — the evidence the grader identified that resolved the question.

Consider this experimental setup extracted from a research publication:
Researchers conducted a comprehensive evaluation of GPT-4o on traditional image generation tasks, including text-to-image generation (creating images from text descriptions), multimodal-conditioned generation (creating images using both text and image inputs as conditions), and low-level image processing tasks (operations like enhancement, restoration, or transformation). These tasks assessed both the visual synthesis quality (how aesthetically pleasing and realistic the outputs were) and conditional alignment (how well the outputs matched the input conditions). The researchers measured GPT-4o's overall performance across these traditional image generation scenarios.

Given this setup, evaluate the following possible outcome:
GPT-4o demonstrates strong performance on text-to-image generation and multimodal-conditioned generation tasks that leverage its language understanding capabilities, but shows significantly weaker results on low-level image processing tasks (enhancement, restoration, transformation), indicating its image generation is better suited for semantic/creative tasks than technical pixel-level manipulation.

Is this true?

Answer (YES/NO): NO